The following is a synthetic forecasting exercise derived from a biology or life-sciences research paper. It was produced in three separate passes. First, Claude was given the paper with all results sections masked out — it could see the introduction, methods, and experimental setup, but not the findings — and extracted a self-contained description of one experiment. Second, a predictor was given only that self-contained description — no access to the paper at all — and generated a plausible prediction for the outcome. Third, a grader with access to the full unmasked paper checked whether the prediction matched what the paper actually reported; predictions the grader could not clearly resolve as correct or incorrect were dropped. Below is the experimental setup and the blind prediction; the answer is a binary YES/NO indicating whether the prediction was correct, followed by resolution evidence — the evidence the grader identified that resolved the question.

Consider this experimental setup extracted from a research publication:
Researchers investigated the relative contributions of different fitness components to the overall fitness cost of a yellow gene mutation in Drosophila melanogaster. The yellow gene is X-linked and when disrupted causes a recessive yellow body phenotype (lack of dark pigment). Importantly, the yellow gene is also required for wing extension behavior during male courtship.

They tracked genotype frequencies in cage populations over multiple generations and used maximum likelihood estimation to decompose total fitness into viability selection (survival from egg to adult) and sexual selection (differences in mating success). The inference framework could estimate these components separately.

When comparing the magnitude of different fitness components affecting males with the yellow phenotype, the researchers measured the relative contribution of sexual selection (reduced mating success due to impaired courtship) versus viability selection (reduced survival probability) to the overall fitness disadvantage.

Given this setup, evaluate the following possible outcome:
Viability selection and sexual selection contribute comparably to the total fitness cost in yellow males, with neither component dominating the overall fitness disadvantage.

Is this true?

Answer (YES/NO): NO